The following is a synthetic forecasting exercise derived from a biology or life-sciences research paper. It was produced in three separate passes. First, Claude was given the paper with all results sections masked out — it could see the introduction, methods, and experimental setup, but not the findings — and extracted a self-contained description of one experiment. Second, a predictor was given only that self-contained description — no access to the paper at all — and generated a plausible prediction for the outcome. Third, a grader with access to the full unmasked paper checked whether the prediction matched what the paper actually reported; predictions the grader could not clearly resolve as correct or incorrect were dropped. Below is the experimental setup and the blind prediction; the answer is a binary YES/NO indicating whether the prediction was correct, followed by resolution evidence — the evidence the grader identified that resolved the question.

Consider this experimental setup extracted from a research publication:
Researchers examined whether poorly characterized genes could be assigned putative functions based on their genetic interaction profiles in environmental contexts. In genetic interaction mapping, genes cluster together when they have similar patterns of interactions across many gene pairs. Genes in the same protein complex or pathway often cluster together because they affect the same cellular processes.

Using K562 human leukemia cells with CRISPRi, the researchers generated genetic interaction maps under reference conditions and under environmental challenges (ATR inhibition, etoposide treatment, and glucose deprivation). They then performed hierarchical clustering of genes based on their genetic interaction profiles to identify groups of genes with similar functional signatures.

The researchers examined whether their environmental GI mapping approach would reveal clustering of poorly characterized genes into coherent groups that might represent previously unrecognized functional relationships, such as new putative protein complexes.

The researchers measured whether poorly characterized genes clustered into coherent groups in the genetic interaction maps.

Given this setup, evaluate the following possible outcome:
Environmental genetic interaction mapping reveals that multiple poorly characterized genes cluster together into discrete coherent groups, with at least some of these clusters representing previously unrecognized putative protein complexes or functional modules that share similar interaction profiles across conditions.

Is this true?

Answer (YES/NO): YES